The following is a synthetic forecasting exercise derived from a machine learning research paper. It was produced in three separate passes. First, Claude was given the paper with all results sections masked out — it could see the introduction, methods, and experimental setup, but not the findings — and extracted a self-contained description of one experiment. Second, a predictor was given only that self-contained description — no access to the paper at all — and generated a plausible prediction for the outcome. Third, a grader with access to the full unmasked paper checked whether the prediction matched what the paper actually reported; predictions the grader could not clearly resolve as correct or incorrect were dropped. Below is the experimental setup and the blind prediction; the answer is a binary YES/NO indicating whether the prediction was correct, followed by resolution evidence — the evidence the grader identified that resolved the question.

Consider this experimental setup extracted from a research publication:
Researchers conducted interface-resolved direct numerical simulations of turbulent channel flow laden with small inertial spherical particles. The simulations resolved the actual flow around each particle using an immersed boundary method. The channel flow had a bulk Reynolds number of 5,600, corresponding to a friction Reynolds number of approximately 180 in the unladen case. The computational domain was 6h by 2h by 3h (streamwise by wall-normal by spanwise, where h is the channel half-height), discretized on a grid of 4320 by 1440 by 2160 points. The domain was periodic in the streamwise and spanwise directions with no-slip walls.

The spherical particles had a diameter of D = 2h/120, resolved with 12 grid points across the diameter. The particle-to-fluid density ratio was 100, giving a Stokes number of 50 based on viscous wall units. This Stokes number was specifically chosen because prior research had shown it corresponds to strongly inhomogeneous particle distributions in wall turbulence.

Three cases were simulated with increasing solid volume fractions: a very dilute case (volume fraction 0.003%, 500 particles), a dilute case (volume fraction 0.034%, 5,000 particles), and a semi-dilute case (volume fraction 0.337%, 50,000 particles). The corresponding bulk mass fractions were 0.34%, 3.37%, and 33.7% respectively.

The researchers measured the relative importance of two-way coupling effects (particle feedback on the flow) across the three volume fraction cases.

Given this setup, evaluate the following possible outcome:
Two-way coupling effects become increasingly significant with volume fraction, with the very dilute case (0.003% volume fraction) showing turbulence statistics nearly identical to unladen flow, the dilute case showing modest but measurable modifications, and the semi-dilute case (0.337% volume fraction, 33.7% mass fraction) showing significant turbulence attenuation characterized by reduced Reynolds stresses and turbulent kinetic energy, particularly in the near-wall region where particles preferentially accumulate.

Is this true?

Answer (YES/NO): NO